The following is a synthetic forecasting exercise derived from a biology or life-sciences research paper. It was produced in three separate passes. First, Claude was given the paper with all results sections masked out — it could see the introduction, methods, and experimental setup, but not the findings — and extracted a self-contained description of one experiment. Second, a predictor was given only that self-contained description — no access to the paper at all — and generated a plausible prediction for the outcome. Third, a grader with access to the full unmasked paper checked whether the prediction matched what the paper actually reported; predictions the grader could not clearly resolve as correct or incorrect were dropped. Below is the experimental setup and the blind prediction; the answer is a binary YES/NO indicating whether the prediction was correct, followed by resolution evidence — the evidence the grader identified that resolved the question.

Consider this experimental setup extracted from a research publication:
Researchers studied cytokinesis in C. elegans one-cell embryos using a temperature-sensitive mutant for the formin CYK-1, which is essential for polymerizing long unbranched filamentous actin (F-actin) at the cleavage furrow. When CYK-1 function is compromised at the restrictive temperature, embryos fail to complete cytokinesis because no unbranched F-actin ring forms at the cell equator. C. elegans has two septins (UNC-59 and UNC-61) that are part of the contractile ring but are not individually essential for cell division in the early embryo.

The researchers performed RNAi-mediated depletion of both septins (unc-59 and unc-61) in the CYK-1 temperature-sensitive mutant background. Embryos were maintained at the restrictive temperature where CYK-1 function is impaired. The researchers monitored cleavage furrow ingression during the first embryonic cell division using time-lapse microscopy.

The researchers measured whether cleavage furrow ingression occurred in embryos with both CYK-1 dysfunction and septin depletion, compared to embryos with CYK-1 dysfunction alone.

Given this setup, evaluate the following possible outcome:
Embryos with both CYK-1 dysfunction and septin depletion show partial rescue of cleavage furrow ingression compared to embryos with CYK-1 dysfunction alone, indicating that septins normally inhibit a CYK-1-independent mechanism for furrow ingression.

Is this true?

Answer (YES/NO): NO